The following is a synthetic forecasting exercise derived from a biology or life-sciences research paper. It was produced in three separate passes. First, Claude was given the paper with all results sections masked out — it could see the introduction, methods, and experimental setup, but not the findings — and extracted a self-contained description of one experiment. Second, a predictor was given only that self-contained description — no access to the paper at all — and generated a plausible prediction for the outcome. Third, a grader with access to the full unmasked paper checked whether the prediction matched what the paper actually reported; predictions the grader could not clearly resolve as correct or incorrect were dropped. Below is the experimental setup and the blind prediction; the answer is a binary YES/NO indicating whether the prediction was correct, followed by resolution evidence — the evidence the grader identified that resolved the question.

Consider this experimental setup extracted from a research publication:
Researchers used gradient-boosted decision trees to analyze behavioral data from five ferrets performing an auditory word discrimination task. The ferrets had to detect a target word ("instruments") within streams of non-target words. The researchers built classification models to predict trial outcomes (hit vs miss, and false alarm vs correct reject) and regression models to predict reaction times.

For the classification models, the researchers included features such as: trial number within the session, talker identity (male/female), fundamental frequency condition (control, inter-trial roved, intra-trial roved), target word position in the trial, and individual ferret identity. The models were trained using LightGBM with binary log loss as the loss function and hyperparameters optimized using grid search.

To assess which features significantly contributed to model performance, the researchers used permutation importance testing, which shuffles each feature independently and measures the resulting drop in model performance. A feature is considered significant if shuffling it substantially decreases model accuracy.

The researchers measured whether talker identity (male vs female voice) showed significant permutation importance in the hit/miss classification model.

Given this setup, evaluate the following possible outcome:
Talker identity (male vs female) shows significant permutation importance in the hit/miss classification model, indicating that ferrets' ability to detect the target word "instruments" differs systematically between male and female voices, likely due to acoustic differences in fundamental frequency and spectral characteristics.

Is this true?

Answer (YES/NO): YES